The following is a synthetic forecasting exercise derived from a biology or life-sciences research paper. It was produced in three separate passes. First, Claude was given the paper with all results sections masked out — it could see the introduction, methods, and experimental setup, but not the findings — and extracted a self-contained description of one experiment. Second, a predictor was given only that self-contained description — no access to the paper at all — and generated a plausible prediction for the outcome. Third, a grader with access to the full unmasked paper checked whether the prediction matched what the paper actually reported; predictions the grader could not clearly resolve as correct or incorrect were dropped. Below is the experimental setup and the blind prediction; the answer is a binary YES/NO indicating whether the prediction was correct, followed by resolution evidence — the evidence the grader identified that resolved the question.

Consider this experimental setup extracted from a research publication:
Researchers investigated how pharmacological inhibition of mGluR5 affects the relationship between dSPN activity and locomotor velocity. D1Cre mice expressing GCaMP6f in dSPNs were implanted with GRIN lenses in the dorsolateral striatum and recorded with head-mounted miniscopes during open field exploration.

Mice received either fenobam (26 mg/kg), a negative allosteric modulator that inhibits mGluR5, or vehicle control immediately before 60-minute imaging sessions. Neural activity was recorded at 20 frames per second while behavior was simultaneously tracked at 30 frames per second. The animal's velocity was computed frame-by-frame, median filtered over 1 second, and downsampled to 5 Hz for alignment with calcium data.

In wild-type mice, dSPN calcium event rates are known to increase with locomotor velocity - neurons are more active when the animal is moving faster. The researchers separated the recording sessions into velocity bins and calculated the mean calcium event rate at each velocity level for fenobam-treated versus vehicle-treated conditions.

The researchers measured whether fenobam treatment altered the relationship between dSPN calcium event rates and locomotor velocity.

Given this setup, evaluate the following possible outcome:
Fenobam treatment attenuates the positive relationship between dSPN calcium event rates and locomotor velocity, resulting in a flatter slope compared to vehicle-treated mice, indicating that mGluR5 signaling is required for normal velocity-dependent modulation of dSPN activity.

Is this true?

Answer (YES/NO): NO